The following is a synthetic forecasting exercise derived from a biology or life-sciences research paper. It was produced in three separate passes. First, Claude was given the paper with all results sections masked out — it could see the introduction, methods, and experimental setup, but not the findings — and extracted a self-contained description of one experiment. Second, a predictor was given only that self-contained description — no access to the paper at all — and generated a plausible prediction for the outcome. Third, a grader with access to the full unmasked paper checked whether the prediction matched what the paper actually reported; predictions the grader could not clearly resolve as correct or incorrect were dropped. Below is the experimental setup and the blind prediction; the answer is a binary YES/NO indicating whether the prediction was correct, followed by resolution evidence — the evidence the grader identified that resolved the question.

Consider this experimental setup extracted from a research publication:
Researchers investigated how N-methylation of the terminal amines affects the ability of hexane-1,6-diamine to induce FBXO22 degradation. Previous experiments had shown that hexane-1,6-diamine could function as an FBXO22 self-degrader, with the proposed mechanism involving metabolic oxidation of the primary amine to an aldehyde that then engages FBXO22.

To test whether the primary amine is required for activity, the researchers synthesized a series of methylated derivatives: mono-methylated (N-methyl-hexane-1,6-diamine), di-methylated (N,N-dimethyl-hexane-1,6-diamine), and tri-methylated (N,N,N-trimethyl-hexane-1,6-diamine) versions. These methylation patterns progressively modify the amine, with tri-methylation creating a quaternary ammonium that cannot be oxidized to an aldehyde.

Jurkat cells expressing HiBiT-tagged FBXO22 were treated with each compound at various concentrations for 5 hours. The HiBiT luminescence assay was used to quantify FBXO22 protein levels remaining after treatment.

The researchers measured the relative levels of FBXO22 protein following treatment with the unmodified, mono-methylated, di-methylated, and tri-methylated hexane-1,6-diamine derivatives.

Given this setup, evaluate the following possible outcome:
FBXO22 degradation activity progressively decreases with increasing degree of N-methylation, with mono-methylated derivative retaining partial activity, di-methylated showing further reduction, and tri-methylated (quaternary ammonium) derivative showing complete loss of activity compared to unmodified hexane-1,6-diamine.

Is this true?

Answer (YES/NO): NO